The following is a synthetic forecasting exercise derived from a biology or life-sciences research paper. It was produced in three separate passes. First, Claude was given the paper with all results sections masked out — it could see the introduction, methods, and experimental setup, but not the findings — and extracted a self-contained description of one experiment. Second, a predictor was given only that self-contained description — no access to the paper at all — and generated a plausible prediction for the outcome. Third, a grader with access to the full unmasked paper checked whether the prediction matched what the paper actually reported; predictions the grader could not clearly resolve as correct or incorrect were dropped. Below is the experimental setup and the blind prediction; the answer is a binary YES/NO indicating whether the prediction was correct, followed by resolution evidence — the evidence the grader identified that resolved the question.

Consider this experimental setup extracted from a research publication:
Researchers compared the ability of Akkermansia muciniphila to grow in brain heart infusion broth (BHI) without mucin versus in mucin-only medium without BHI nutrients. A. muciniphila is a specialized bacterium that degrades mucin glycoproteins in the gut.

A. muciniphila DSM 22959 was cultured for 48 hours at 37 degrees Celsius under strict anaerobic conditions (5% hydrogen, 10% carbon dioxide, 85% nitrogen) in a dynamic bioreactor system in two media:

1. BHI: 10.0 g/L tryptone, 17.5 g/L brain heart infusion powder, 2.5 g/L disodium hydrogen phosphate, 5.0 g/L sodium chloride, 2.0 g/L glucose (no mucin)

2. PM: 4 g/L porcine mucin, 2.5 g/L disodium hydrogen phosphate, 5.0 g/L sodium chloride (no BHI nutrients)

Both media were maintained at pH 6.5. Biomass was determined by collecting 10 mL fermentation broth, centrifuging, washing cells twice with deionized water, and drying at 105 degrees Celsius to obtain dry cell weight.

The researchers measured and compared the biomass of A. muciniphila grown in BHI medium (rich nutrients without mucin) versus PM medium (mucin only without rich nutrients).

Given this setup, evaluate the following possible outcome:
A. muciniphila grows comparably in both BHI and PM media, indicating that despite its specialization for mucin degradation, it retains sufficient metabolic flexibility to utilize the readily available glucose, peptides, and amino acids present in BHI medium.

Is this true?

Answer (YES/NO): NO